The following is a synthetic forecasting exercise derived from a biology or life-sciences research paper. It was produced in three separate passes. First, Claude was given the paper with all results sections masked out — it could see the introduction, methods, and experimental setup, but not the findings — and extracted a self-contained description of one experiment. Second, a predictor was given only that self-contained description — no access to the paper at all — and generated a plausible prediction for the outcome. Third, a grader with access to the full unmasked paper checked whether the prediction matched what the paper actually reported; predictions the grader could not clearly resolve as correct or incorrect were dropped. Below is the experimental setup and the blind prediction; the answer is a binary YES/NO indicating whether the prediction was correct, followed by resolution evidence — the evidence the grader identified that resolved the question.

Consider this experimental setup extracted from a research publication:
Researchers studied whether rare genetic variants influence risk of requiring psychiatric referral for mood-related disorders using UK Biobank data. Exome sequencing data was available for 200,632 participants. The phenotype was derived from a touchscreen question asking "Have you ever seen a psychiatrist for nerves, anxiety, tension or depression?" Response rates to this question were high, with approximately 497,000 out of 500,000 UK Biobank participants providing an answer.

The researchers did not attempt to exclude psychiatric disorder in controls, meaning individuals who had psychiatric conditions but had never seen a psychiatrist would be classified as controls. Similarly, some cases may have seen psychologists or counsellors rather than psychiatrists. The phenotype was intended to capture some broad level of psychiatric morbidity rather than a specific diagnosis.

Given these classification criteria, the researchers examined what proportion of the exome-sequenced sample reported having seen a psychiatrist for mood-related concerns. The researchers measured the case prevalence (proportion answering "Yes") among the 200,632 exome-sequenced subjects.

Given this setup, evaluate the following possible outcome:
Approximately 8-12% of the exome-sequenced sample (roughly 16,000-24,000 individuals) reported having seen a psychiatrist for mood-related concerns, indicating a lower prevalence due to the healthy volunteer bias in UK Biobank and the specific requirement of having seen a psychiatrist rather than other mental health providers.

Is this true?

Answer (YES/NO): YES